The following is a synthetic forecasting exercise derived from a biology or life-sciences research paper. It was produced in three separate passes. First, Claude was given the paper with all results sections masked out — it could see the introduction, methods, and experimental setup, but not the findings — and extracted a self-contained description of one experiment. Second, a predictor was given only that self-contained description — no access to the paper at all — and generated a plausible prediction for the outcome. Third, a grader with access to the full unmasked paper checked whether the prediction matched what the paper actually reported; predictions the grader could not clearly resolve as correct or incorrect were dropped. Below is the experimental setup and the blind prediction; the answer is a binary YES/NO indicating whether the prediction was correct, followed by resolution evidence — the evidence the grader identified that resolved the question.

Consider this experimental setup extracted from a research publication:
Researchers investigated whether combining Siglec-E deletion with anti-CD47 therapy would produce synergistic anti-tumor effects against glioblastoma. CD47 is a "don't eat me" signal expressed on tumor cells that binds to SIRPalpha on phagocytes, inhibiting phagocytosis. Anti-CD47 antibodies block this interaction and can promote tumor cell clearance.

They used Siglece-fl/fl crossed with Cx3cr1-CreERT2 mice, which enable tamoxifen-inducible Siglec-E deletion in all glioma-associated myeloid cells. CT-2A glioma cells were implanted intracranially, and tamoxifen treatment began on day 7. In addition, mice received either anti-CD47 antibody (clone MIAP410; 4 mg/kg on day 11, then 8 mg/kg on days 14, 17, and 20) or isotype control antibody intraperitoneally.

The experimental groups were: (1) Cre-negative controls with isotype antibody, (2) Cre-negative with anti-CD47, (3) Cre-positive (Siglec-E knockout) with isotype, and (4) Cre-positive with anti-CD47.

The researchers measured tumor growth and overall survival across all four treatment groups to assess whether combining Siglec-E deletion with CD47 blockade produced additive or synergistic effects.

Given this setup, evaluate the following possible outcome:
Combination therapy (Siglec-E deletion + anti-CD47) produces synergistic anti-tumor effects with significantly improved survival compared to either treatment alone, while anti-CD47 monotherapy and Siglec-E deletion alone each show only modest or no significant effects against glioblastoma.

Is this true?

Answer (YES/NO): NO